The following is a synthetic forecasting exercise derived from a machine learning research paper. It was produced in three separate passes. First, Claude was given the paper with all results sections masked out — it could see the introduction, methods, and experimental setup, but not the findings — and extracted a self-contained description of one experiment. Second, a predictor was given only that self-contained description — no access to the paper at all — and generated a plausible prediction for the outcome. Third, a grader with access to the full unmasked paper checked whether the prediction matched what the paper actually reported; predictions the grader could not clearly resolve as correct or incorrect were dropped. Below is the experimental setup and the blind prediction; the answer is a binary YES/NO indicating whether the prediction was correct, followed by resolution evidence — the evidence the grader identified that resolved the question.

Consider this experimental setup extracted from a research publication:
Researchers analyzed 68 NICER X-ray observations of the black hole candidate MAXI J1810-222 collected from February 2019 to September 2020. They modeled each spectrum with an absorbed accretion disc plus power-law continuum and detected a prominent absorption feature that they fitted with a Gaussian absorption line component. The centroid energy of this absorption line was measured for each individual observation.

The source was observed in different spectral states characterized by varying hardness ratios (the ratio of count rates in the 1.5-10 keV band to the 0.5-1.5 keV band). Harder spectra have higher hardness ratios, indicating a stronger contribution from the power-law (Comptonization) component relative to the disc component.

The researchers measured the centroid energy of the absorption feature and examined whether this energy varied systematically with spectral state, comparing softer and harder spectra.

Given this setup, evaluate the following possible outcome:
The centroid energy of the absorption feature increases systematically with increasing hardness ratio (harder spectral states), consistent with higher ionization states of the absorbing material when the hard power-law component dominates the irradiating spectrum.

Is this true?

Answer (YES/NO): NO